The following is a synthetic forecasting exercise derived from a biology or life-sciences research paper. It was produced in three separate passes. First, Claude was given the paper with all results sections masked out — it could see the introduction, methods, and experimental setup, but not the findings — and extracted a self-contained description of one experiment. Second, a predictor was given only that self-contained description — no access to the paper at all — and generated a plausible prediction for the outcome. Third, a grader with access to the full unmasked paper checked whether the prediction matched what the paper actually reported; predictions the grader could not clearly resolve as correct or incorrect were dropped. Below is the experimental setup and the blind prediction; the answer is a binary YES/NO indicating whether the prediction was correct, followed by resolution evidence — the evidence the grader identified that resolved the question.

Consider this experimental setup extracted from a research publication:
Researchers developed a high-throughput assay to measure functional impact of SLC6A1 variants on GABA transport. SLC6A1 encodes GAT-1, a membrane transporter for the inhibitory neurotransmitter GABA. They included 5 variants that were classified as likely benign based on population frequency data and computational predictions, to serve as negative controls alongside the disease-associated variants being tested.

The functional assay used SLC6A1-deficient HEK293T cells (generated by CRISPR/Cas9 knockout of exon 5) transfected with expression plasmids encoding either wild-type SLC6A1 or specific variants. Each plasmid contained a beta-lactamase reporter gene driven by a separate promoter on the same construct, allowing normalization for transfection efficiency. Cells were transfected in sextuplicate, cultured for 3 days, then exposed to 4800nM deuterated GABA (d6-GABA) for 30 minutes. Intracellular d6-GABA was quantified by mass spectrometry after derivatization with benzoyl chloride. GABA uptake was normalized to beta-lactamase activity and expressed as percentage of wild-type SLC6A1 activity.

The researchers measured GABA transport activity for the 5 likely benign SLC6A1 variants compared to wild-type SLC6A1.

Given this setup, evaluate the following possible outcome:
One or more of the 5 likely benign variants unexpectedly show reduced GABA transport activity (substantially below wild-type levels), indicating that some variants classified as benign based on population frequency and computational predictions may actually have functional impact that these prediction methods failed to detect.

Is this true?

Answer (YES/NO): NO